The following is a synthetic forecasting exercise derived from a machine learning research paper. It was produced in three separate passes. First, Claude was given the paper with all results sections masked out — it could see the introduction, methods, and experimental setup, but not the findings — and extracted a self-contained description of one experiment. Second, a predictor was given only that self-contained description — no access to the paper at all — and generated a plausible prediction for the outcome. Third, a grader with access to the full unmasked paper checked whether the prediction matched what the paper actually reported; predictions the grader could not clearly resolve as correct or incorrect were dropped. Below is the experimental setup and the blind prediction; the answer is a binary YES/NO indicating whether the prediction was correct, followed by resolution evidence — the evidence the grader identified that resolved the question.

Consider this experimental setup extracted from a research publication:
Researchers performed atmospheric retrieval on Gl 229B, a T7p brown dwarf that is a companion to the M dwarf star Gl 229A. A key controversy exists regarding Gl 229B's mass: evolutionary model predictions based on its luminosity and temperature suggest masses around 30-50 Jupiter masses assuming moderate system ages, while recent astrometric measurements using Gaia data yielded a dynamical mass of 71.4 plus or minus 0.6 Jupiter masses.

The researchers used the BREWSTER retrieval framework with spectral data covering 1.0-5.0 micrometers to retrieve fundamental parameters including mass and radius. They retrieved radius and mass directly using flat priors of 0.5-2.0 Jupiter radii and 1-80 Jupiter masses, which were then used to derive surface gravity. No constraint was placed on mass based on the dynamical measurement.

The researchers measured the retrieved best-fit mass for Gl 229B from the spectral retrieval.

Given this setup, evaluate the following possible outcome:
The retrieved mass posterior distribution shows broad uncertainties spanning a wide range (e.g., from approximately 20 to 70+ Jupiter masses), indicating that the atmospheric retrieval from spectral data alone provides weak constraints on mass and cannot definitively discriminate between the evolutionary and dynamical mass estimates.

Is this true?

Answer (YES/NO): NO